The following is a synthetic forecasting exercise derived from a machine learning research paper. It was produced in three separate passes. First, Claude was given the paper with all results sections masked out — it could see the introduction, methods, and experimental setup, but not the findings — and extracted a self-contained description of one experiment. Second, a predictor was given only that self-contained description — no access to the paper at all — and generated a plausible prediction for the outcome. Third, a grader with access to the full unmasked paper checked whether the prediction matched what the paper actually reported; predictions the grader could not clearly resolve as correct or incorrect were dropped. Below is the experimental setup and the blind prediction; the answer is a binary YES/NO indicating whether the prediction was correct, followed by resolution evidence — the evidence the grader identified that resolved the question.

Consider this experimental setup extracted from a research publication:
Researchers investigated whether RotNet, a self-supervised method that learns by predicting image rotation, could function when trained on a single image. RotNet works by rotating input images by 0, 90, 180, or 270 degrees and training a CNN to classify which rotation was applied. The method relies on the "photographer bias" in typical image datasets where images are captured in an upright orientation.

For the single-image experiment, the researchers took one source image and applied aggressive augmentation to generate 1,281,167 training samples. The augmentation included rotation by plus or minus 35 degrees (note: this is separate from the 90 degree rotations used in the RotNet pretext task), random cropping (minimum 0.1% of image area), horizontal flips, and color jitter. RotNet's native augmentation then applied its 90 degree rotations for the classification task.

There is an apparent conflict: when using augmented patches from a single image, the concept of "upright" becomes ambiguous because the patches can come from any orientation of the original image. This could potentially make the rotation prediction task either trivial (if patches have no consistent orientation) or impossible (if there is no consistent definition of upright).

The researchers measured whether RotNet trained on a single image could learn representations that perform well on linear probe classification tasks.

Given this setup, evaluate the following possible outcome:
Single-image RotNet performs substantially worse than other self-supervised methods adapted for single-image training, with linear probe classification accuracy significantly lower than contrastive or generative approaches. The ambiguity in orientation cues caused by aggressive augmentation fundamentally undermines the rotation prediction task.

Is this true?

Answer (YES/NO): NO